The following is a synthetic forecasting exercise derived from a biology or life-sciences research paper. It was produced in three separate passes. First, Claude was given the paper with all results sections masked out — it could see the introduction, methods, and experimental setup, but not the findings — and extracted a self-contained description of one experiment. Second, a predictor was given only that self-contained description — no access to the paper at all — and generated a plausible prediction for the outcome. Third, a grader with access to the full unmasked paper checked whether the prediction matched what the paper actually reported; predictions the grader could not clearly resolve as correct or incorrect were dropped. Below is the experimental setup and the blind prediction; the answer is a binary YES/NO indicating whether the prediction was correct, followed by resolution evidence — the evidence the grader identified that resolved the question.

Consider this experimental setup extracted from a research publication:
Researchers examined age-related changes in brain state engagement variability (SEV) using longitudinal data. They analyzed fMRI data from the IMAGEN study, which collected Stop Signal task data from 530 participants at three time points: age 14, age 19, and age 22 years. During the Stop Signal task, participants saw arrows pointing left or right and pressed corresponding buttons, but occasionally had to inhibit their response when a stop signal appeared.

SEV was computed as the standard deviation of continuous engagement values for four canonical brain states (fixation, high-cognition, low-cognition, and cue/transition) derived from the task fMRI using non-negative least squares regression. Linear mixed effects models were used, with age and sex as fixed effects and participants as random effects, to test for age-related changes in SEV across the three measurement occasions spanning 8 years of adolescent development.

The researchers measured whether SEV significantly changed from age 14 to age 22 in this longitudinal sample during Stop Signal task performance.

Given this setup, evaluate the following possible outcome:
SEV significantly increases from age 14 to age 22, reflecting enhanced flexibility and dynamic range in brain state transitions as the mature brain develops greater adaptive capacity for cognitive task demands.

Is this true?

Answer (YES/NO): NO